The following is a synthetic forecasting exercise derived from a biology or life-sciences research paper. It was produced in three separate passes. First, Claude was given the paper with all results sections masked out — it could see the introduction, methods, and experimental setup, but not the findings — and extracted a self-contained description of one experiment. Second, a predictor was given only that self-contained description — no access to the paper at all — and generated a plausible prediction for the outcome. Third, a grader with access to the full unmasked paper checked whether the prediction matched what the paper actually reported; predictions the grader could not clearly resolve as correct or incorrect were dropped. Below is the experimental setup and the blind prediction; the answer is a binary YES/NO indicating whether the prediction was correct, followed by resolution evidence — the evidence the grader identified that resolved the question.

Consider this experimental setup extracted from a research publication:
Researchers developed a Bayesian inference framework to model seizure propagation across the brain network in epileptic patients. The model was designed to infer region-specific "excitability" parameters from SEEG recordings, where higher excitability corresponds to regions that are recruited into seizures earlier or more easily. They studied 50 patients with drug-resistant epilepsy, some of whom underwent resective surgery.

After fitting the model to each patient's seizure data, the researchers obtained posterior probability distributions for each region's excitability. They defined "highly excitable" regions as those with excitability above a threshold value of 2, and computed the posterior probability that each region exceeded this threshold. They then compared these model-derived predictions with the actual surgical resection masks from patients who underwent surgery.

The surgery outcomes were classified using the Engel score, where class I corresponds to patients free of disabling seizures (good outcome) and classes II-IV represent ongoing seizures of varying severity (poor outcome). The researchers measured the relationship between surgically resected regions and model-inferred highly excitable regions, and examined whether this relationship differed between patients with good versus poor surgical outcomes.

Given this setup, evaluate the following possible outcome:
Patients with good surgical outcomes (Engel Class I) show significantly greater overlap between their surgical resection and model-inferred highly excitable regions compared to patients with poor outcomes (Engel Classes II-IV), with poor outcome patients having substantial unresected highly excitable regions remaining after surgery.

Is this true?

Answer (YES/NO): NO